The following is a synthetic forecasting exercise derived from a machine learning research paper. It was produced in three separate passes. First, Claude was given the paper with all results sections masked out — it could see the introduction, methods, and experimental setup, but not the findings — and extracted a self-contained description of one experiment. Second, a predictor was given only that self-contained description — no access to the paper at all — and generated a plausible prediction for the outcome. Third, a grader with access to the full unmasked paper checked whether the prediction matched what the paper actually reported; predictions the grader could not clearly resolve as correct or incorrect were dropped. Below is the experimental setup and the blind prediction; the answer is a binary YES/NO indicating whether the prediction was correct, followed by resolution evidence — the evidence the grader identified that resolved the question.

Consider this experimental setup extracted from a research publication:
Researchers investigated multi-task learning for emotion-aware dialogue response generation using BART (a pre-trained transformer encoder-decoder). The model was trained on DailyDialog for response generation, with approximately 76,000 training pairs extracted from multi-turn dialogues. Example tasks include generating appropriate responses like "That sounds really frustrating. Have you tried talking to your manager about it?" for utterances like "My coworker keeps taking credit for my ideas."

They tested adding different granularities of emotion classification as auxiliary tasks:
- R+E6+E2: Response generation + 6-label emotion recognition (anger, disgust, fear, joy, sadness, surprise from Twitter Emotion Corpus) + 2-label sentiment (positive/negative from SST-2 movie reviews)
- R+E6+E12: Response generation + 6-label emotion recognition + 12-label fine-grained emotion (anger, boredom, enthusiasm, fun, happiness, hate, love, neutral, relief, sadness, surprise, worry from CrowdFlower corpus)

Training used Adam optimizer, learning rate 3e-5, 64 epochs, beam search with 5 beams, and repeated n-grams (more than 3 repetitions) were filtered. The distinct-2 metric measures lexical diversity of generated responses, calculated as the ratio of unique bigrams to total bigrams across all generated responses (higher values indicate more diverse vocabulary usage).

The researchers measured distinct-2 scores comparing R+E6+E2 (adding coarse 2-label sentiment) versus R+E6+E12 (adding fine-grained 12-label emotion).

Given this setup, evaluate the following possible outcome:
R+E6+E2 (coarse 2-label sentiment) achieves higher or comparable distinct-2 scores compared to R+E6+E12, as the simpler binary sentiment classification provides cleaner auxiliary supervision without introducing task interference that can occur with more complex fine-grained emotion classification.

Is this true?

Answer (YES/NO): YES